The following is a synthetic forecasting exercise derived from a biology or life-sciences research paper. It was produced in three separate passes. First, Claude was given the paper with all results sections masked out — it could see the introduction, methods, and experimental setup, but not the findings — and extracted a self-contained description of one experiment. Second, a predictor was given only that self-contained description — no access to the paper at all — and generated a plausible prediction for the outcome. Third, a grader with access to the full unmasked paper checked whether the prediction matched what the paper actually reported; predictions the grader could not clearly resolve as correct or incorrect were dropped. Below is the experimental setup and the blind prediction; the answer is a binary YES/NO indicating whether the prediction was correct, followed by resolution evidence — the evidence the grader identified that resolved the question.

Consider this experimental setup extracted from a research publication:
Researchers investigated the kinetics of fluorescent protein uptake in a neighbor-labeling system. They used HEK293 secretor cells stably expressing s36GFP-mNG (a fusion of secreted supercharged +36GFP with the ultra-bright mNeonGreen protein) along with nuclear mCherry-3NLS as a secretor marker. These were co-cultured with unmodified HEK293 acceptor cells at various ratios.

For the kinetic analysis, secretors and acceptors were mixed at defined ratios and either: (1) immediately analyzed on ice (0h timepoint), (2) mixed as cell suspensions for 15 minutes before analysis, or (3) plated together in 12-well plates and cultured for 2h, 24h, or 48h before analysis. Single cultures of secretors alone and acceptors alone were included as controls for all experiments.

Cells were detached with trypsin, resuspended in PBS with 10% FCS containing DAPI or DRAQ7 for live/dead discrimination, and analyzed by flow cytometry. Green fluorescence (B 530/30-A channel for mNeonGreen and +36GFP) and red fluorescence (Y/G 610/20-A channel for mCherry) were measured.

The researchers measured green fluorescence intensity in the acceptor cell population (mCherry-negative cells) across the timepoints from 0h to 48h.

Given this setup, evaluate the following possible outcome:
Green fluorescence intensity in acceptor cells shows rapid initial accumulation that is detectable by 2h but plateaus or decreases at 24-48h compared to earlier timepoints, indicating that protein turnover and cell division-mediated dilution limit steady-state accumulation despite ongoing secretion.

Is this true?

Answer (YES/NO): NO